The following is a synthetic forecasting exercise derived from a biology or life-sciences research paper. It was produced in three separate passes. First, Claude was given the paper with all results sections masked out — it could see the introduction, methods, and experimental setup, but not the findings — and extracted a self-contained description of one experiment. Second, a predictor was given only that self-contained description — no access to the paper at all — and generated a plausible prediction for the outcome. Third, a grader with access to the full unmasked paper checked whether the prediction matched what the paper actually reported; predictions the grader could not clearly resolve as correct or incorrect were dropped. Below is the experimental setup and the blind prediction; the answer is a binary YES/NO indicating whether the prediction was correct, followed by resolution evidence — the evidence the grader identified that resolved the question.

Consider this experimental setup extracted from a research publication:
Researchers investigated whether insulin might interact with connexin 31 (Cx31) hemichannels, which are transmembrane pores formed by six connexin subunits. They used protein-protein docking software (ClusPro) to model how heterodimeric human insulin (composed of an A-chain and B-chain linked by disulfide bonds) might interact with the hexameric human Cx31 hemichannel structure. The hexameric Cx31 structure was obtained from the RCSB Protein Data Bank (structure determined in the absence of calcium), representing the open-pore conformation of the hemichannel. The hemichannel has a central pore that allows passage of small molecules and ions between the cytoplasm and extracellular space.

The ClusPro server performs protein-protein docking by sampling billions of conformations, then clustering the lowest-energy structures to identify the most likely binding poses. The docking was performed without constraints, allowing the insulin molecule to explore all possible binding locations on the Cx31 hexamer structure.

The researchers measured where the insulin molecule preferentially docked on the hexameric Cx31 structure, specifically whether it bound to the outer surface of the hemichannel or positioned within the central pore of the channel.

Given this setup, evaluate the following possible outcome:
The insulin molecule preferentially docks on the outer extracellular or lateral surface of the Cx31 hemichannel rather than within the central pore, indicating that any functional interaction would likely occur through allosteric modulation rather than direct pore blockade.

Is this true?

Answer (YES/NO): NO